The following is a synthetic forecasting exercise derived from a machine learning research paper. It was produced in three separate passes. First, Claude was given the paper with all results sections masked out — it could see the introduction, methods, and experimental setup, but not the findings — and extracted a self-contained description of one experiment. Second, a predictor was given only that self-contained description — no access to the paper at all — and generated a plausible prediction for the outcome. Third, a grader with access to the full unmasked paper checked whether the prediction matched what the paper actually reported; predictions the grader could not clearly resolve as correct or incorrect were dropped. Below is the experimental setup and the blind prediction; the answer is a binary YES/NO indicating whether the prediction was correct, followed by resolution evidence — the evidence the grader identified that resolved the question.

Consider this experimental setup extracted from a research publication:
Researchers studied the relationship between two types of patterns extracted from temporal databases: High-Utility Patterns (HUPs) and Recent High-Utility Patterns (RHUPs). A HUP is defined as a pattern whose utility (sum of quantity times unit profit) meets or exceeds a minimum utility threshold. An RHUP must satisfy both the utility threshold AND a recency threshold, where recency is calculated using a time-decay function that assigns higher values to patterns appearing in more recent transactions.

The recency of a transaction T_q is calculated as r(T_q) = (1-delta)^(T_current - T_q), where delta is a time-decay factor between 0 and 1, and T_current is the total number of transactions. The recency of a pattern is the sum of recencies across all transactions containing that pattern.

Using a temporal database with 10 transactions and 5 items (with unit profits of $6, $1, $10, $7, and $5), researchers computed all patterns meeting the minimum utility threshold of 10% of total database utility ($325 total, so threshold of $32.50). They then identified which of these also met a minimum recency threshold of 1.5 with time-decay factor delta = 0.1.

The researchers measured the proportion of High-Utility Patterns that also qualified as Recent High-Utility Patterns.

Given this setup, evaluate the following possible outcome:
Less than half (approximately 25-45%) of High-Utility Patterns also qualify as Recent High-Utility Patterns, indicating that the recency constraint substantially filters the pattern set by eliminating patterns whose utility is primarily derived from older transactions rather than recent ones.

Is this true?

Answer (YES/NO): NO